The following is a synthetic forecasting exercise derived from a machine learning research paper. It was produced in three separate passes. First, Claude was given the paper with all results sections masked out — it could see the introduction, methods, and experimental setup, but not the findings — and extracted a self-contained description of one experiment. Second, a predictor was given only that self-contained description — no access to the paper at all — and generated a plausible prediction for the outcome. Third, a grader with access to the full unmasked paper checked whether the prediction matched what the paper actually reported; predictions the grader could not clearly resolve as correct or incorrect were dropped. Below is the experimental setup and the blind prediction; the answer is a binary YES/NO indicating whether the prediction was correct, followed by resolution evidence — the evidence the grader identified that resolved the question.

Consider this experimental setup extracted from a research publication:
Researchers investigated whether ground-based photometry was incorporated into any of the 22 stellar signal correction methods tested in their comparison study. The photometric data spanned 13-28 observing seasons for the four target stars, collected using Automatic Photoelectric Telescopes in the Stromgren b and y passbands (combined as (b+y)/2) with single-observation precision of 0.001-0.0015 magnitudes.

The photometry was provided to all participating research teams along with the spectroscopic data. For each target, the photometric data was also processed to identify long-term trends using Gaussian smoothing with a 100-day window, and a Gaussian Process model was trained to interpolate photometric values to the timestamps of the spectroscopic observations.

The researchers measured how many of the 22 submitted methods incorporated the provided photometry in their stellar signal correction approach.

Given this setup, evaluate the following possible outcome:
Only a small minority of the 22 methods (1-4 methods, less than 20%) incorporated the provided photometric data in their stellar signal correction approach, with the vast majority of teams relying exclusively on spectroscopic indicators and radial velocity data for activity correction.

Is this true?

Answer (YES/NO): NO